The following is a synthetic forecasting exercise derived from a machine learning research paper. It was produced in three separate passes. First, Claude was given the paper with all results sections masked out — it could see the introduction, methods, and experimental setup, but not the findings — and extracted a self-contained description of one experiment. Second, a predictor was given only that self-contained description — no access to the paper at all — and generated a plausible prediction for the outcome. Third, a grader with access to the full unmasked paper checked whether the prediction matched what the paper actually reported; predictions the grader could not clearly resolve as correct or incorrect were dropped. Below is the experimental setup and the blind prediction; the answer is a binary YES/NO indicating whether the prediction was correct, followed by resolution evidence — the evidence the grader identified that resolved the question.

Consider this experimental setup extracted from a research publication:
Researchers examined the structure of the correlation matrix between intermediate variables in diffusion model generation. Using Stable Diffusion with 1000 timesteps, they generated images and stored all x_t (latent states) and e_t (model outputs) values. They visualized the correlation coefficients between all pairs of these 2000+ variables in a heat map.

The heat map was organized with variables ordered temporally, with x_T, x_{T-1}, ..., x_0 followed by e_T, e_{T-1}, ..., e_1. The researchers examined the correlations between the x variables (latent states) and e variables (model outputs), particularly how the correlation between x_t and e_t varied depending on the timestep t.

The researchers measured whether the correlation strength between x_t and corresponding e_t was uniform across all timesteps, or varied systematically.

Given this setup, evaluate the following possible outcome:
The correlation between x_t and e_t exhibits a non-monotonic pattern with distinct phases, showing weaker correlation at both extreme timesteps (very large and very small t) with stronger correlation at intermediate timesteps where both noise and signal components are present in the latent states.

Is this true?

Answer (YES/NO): NO